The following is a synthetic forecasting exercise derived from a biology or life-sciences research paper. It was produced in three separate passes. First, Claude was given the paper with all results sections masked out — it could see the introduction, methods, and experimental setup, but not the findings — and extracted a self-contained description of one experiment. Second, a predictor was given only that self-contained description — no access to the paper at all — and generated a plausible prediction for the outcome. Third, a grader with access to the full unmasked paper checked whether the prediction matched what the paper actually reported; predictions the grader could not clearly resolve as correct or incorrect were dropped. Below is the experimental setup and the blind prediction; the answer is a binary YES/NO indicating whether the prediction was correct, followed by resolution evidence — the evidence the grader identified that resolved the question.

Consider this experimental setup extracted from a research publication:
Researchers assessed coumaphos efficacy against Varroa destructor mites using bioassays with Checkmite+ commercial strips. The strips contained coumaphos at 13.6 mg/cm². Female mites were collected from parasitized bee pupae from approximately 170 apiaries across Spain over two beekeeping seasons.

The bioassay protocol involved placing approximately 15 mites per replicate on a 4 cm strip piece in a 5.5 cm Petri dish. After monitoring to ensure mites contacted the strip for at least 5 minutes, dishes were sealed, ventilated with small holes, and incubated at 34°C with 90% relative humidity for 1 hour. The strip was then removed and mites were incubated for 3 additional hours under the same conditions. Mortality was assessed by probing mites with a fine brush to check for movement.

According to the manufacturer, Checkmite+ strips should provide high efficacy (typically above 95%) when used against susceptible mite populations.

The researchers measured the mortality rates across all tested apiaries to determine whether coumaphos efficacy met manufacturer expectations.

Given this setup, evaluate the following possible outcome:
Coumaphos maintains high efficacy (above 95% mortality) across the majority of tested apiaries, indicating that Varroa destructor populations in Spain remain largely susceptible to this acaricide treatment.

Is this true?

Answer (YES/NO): NO